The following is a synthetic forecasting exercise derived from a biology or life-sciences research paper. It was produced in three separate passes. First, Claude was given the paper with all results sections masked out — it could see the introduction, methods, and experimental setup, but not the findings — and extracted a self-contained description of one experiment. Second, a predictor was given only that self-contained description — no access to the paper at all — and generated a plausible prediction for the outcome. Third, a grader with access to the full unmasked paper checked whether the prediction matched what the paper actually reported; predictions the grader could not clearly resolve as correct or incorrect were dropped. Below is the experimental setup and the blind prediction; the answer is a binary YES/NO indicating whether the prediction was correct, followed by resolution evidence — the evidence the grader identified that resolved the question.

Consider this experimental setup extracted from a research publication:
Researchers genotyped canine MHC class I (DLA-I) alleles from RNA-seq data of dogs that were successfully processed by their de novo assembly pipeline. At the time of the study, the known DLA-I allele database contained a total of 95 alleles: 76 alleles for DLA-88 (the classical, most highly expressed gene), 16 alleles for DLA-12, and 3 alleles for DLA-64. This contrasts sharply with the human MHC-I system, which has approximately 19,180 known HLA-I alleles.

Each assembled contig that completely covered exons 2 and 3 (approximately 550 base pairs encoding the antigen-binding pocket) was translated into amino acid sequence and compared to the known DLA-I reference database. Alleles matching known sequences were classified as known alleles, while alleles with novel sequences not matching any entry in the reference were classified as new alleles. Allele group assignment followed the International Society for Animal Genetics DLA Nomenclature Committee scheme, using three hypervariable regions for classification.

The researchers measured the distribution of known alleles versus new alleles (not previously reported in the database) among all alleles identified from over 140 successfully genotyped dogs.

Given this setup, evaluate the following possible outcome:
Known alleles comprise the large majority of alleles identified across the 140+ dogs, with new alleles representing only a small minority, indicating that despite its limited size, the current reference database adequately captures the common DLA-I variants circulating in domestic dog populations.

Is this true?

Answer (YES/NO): NO